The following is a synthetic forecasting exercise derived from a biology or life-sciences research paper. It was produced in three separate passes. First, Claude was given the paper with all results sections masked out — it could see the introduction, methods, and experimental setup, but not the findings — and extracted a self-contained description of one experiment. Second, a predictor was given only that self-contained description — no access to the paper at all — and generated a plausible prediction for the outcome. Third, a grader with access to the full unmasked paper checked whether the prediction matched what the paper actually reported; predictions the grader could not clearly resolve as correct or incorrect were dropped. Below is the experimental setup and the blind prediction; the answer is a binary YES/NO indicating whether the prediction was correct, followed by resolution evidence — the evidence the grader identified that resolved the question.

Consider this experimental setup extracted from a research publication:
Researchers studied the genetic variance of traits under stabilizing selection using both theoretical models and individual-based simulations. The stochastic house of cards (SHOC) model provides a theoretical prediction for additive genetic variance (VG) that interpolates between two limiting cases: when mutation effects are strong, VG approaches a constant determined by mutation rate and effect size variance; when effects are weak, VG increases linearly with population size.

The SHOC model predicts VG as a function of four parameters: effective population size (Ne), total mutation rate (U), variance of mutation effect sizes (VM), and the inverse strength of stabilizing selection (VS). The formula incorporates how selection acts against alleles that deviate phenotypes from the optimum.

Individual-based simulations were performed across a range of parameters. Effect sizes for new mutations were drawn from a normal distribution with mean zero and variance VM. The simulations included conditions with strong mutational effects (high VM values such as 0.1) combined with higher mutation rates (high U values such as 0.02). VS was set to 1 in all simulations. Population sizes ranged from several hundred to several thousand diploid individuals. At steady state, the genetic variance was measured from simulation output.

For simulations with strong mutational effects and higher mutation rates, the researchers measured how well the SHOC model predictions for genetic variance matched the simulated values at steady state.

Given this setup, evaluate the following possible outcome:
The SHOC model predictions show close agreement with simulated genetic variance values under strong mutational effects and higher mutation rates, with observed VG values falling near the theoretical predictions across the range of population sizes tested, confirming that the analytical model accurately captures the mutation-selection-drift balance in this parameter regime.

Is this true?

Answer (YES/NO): NO